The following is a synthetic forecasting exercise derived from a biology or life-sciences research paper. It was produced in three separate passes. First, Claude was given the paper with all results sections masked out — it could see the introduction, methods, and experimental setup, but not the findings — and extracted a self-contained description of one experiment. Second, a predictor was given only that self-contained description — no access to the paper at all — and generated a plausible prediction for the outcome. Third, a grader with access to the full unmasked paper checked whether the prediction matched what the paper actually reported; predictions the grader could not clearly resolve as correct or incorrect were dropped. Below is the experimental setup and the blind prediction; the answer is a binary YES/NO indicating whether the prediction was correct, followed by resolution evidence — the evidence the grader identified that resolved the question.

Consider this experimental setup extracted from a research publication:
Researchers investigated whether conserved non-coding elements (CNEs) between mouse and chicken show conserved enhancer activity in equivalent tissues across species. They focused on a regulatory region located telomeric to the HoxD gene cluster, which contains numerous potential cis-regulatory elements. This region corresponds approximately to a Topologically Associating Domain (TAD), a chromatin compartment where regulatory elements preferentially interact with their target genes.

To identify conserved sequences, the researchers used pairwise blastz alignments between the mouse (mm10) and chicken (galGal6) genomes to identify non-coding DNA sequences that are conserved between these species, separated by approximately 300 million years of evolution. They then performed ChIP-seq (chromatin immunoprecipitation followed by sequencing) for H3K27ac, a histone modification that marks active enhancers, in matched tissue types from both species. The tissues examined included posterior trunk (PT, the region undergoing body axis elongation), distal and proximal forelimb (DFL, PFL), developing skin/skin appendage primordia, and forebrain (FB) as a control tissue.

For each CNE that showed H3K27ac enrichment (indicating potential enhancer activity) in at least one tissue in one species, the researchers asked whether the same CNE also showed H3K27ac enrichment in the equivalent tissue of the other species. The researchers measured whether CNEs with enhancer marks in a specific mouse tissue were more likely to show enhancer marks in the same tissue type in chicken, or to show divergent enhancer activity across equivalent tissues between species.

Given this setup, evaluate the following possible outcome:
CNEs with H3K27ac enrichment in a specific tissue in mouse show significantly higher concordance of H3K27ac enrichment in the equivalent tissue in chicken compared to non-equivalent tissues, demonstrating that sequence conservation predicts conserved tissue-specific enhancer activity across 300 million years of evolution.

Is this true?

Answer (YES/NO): NO